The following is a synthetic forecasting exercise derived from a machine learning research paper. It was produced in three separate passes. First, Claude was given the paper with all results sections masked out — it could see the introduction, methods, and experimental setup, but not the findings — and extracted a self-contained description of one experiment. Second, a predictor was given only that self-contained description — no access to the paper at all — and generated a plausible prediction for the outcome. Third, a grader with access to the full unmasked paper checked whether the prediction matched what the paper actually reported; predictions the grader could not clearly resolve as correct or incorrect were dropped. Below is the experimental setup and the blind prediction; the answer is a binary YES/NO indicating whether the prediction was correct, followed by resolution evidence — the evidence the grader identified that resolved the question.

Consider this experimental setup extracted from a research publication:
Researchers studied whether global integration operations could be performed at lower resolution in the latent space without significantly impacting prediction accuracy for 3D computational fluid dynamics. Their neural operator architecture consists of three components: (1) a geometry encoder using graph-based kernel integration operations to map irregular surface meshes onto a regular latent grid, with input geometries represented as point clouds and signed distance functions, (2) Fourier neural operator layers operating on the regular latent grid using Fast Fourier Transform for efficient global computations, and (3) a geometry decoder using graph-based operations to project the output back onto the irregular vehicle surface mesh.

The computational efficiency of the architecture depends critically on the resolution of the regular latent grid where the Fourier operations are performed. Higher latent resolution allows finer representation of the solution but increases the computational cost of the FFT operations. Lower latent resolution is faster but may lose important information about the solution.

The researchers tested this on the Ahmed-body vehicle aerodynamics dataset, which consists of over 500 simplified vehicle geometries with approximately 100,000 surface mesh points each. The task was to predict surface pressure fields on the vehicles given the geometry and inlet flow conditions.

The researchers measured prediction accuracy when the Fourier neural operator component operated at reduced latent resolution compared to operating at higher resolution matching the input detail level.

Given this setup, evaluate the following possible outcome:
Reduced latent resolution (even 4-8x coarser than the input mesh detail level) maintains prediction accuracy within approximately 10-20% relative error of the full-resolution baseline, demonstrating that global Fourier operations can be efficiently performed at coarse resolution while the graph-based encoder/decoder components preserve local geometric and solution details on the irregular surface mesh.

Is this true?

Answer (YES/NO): NO